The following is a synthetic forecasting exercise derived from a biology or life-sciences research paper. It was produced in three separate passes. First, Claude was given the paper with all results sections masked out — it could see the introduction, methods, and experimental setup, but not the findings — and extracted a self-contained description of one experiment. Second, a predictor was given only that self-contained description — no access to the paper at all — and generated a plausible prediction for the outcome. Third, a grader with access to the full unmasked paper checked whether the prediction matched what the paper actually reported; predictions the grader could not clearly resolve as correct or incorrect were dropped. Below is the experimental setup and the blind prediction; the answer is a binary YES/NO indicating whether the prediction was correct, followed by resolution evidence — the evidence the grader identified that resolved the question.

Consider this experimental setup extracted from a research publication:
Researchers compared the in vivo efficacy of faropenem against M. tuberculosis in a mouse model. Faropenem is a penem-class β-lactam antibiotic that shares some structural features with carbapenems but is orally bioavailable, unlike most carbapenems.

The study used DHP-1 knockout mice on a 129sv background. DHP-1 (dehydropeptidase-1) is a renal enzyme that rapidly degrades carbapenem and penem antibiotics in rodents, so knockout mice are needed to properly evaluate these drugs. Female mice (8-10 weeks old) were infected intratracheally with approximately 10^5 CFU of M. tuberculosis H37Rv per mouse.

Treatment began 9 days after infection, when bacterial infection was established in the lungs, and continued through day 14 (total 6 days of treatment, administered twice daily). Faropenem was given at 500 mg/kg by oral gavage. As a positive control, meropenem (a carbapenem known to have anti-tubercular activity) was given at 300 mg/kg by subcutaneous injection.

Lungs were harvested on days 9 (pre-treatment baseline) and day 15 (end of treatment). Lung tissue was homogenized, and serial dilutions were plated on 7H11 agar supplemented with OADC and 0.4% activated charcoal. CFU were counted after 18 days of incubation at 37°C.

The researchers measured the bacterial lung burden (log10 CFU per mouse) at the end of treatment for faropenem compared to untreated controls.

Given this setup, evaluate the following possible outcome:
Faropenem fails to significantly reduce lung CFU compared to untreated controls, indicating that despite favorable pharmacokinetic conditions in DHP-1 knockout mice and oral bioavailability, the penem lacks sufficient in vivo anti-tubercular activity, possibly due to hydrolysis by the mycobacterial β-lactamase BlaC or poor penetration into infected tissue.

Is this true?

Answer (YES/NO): NO